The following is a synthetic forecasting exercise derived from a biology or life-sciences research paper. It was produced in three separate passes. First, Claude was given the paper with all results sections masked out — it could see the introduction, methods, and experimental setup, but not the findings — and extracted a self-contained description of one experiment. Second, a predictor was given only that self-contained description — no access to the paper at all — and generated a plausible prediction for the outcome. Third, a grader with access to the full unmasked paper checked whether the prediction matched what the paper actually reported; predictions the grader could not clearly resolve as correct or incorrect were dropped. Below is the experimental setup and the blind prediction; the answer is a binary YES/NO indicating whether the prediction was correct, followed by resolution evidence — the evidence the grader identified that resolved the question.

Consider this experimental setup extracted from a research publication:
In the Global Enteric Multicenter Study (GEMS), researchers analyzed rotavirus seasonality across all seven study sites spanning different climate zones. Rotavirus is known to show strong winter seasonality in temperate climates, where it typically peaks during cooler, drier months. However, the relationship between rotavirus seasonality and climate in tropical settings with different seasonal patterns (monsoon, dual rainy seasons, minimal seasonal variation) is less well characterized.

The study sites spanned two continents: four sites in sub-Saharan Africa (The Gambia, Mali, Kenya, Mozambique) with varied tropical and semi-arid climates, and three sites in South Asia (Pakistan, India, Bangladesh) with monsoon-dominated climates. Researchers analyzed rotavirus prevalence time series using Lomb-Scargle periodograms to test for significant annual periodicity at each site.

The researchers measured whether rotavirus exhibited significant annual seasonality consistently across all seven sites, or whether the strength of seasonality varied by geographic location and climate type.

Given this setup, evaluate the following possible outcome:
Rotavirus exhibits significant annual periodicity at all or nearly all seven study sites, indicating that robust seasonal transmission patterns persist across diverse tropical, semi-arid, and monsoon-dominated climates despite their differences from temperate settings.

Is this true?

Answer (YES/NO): NO